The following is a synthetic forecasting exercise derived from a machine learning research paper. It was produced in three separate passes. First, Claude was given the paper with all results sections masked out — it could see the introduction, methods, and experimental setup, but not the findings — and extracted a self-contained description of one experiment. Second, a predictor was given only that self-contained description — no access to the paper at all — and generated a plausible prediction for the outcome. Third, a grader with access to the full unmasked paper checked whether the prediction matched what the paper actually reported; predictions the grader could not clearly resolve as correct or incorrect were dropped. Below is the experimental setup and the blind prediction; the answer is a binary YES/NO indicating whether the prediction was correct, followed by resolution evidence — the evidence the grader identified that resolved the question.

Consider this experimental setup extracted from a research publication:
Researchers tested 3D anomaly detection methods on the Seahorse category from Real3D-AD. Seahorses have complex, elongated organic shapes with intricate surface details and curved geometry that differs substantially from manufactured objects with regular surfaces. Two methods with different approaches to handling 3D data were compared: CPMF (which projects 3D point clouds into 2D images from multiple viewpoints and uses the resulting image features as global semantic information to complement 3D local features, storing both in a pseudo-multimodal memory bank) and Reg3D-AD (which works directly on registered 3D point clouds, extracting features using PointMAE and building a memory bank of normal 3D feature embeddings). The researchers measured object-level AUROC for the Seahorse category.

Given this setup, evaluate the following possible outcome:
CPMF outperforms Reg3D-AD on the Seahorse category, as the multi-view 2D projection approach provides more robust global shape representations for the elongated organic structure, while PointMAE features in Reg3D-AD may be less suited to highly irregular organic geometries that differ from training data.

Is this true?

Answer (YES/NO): YES